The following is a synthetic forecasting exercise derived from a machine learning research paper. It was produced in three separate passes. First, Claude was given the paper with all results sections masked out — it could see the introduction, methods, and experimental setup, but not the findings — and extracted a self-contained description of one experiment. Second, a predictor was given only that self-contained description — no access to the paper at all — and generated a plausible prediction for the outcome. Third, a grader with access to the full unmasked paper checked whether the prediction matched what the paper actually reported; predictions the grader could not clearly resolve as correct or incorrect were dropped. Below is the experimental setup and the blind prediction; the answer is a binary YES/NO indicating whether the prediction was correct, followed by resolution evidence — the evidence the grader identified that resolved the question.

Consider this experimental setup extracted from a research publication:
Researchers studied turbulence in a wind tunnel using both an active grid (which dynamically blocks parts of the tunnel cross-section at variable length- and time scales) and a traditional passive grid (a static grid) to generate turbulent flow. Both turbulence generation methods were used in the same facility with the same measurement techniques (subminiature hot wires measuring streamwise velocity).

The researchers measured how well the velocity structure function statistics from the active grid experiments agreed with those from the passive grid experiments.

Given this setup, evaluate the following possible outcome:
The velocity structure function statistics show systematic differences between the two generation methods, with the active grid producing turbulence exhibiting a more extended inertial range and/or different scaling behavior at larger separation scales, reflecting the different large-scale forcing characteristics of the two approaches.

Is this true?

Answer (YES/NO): NO